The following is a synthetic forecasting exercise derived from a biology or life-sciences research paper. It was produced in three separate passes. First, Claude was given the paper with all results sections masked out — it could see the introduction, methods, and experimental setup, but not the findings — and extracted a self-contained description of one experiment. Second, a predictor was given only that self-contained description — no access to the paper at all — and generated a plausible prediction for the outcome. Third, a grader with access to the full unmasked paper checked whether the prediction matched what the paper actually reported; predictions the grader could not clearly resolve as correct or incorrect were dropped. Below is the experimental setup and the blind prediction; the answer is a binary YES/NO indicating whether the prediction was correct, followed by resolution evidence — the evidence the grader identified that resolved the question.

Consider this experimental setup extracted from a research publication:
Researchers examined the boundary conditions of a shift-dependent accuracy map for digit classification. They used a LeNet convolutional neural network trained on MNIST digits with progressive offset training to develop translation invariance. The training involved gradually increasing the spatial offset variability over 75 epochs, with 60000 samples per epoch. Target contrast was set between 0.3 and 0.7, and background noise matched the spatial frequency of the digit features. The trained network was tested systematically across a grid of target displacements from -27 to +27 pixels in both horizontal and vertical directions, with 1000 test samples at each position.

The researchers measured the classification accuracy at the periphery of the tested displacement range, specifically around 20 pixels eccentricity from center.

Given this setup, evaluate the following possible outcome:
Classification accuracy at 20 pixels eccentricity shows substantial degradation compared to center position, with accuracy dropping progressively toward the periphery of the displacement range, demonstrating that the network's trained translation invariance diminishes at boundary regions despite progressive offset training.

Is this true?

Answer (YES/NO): YES